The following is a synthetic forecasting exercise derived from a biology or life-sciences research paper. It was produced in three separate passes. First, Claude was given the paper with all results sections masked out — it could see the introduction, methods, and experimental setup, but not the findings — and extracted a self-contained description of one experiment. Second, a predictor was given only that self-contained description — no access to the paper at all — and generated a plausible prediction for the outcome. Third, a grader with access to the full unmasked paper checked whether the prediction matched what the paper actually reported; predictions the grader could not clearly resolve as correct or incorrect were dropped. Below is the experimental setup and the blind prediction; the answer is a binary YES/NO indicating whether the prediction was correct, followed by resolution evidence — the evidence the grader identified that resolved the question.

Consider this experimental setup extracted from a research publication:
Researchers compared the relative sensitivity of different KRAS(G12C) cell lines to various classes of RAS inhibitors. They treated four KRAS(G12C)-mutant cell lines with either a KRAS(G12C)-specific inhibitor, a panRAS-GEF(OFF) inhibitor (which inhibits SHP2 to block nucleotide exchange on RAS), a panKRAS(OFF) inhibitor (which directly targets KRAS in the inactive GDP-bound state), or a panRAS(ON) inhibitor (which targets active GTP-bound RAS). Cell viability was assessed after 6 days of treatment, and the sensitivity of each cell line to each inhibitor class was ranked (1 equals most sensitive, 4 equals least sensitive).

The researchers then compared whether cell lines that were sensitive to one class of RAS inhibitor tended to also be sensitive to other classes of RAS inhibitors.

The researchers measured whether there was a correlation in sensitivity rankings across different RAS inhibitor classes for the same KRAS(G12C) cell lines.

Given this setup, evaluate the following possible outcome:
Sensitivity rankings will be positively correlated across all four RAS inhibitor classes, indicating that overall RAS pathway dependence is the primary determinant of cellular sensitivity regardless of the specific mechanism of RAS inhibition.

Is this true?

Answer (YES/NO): YES